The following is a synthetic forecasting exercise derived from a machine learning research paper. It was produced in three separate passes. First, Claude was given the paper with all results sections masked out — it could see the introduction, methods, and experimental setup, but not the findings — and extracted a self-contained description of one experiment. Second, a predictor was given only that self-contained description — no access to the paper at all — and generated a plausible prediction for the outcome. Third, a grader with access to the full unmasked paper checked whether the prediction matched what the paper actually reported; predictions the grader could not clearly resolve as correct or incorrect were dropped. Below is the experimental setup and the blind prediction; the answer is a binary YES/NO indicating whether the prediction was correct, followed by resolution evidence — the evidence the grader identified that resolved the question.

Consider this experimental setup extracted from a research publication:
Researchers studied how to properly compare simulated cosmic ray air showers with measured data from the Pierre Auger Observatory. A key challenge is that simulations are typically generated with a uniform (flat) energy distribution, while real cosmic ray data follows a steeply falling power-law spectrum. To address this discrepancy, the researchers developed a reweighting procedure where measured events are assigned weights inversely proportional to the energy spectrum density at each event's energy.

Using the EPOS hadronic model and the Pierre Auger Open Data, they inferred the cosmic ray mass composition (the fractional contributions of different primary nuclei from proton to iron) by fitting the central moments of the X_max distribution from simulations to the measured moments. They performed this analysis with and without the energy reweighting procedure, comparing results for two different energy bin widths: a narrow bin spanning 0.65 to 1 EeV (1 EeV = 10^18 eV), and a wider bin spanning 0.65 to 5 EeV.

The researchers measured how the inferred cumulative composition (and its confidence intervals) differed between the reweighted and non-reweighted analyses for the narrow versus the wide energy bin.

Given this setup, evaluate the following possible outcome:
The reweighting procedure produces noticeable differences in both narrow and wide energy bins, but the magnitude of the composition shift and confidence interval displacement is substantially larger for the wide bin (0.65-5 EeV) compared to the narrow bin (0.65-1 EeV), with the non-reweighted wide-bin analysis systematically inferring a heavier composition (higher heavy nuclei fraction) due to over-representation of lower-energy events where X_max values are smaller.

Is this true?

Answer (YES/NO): NO